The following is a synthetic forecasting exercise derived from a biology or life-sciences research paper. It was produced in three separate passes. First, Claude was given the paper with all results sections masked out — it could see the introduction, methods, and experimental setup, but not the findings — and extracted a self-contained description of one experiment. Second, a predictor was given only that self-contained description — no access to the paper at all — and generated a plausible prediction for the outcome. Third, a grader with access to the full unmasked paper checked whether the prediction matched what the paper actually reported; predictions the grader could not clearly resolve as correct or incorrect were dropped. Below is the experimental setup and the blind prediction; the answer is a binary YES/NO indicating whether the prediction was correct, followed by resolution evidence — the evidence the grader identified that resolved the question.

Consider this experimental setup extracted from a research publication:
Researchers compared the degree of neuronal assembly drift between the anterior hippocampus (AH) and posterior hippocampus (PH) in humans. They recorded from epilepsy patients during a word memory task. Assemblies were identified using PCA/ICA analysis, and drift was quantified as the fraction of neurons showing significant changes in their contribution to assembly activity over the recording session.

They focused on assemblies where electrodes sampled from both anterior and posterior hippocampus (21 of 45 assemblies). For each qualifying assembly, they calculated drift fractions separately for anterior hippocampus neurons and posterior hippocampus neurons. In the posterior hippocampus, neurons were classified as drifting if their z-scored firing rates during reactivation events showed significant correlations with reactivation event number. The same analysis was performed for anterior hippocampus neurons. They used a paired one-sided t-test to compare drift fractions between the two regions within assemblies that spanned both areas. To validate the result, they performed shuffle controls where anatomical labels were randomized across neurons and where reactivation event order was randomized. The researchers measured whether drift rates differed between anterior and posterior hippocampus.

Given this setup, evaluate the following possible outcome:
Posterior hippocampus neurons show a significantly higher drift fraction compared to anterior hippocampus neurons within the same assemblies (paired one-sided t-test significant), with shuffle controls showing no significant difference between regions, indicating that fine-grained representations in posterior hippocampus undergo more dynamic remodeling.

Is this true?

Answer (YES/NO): YES